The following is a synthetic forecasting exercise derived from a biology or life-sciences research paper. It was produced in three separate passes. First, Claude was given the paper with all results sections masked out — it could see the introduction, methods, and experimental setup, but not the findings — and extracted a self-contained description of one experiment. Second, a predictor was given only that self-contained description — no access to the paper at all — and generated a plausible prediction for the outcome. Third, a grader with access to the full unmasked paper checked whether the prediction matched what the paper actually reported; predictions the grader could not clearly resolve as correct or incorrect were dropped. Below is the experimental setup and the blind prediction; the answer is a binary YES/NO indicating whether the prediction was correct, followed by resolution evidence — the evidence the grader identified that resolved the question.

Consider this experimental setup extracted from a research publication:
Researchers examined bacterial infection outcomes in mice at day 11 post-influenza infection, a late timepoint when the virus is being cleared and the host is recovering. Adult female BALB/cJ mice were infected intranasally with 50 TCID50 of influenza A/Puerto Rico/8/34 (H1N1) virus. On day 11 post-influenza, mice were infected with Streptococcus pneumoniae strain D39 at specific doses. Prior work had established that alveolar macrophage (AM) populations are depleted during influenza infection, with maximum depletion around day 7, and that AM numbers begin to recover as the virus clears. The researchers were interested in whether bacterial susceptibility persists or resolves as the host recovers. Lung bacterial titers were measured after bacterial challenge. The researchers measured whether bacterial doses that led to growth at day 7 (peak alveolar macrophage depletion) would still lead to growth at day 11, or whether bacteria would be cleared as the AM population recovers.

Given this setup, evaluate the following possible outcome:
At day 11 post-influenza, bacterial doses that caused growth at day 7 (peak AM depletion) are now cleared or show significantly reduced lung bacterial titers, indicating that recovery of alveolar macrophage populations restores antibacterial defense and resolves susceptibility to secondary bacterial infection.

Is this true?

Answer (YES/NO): YES